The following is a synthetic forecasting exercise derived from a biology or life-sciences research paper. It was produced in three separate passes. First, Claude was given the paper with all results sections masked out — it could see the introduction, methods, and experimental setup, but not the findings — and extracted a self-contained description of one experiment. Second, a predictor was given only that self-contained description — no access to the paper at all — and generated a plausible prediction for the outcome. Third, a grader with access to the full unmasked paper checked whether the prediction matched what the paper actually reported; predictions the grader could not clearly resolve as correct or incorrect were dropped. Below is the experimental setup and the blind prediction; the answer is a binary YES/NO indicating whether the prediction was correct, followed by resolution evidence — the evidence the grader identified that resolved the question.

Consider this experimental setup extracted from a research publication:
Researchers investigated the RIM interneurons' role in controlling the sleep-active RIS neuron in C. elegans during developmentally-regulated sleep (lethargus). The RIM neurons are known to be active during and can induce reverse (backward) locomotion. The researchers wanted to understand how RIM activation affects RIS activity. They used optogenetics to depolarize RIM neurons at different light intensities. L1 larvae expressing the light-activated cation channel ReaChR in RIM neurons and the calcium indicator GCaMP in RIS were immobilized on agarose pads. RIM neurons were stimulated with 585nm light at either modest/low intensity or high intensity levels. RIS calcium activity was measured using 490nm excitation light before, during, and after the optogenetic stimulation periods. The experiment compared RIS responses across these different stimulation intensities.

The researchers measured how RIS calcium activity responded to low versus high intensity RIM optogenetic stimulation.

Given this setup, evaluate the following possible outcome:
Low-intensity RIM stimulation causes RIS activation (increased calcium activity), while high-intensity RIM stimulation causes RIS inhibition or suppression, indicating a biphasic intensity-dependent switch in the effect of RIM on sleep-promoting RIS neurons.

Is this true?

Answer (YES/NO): YES